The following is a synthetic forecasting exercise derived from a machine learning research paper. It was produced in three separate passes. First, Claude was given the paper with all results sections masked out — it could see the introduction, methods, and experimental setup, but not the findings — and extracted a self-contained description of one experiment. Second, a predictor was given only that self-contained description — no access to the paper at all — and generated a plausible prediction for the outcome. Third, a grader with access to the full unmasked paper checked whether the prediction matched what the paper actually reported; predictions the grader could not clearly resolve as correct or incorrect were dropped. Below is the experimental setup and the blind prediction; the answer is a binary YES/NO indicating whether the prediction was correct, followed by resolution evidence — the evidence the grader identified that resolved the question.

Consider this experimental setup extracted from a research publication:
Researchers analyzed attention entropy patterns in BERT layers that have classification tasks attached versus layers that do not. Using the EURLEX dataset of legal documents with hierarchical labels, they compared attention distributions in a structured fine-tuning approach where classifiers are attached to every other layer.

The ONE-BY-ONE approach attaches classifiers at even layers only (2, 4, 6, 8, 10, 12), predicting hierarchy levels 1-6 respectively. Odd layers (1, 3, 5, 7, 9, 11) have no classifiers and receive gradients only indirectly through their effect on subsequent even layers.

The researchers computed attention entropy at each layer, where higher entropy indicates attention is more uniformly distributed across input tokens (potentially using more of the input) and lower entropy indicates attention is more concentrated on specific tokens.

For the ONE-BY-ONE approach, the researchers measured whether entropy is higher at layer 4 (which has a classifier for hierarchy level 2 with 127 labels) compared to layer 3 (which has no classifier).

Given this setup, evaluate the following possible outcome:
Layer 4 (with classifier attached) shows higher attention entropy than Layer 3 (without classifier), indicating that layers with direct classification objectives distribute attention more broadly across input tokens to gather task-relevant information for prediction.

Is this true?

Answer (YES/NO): NO